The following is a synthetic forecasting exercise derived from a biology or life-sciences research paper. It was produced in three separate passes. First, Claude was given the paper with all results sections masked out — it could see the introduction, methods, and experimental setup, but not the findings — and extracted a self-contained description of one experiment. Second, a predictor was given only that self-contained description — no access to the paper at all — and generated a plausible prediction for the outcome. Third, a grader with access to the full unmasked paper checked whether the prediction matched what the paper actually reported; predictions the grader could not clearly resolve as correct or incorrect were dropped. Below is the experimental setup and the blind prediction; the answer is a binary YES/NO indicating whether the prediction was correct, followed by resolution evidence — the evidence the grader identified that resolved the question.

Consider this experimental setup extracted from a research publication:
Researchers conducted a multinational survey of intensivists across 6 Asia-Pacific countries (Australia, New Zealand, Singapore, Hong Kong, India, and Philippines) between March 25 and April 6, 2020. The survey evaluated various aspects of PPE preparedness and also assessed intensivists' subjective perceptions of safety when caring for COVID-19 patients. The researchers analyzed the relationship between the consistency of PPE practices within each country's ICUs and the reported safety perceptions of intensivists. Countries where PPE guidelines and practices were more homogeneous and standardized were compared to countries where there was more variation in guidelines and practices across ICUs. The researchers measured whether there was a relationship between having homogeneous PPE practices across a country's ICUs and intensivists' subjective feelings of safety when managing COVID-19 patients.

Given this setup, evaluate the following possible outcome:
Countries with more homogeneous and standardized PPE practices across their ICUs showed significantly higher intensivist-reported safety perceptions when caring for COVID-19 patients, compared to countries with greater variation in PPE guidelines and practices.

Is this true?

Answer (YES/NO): YES